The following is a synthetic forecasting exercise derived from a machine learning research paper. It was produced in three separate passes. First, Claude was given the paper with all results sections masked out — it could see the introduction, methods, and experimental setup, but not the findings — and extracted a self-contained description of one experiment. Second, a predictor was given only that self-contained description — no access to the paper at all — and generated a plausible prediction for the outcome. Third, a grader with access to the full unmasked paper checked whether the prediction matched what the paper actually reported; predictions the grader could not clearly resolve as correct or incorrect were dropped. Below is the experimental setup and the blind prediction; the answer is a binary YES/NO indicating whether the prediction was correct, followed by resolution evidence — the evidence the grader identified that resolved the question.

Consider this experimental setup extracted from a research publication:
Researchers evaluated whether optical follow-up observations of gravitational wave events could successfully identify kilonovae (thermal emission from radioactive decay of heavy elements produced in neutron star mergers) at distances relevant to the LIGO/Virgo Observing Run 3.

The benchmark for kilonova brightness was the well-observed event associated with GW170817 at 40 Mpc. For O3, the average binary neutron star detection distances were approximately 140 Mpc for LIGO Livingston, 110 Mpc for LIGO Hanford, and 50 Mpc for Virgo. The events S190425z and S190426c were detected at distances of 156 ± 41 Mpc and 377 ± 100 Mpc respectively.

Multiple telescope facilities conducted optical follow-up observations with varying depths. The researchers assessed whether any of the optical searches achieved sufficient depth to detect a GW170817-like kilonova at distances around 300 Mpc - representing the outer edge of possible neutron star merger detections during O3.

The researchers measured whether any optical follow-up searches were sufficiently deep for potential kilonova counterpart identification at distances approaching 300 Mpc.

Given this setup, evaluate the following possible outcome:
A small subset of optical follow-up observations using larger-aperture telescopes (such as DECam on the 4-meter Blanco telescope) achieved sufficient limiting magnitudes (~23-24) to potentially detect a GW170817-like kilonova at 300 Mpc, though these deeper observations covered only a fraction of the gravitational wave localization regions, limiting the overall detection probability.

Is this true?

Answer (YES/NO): NO